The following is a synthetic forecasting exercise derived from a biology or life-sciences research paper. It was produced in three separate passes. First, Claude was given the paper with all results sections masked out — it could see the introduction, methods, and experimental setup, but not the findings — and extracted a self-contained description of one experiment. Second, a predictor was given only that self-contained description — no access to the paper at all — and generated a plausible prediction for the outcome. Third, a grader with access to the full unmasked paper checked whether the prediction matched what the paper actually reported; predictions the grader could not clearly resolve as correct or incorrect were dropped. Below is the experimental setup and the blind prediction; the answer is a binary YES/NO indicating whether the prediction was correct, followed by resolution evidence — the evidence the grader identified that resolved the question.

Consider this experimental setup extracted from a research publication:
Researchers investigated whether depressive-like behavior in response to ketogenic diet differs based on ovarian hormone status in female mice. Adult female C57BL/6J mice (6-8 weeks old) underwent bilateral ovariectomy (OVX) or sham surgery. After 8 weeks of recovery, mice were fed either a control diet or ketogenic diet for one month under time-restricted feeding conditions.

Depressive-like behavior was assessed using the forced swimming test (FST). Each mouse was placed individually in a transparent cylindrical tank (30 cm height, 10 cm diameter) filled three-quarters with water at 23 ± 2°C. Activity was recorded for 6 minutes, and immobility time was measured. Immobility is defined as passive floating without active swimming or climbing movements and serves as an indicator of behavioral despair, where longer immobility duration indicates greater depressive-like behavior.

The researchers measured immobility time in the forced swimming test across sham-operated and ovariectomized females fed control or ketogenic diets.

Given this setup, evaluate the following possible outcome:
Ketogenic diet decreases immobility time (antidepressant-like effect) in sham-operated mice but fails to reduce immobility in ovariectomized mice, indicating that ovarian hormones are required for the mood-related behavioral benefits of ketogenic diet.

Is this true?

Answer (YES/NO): NO